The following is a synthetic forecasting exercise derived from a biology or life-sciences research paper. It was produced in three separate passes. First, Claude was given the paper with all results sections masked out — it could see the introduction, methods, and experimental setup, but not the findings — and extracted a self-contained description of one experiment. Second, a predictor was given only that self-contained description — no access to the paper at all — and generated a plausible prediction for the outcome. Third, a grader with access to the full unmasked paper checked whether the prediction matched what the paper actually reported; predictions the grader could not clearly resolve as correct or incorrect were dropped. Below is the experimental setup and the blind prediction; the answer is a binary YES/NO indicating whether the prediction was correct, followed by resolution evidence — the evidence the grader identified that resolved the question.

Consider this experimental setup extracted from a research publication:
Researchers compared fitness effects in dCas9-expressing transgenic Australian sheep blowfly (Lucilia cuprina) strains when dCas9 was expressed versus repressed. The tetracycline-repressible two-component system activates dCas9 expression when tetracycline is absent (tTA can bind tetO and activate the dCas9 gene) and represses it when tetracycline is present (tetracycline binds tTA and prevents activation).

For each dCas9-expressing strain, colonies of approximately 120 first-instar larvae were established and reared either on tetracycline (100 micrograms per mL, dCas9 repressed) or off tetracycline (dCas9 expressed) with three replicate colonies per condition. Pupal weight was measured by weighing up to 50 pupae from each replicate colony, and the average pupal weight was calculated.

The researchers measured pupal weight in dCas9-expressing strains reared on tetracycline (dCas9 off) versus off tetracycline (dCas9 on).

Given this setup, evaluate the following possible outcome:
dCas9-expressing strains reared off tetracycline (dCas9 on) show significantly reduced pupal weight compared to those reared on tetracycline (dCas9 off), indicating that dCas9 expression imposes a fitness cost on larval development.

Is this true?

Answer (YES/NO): YES